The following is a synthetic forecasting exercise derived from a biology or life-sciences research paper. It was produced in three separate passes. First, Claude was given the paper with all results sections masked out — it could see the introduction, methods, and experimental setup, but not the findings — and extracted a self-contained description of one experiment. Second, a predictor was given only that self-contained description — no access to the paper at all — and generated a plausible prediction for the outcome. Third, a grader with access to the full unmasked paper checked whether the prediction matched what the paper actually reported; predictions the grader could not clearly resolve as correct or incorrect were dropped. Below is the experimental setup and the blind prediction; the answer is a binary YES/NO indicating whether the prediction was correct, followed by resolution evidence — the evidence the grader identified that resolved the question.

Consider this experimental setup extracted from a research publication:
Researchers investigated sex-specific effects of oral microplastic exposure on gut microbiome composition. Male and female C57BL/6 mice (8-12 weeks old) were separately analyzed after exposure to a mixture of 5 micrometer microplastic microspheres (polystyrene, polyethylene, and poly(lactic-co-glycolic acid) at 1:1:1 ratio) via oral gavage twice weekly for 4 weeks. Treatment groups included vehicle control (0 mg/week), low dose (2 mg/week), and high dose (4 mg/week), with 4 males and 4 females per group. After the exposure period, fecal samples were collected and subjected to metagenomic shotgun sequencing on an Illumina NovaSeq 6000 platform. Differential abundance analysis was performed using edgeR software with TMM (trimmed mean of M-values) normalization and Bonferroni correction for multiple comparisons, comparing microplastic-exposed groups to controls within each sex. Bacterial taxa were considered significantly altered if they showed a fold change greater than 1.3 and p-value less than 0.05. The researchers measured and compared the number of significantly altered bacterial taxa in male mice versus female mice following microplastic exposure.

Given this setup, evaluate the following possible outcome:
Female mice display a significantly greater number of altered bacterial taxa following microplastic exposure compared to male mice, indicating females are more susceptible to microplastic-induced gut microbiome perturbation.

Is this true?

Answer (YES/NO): NO